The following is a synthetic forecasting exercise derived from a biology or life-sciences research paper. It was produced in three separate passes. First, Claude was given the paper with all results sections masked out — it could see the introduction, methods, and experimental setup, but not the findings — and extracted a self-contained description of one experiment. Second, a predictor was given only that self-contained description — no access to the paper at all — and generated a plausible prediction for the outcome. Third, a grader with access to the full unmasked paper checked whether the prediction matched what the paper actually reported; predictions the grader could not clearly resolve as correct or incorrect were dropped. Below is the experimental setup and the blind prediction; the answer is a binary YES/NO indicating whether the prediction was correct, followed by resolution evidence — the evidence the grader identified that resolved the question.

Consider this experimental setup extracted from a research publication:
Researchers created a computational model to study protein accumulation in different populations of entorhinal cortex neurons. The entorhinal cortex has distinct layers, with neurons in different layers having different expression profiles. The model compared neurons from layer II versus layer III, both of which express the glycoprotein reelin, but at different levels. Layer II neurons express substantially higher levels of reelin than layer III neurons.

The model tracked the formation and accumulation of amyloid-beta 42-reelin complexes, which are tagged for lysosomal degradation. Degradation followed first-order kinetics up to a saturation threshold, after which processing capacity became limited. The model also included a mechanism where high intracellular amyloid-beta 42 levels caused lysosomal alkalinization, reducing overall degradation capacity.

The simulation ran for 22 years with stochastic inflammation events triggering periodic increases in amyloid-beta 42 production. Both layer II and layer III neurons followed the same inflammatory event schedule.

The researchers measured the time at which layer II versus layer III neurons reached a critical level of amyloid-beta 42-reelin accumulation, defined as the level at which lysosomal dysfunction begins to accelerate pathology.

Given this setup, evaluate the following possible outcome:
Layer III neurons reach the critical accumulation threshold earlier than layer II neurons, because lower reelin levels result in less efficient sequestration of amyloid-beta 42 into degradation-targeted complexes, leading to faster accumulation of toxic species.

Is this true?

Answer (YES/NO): NO